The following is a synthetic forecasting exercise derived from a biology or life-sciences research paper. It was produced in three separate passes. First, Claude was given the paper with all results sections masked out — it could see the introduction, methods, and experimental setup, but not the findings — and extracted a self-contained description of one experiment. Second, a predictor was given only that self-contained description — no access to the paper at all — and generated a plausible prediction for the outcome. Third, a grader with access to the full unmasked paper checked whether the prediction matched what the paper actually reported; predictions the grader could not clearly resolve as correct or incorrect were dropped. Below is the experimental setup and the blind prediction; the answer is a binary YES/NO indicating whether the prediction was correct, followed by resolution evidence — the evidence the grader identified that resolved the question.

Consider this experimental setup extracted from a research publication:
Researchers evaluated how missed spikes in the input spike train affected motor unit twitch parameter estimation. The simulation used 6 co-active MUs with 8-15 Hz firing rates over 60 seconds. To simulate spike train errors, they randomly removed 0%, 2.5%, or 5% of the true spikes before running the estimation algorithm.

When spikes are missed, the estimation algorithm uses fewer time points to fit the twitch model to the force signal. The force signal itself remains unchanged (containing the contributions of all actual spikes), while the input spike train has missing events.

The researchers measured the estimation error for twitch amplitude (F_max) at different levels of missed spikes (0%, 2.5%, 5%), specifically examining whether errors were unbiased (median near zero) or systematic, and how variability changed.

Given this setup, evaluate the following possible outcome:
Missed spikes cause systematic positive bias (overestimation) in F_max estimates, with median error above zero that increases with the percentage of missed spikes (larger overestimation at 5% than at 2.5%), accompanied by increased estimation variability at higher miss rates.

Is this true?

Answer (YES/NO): NO